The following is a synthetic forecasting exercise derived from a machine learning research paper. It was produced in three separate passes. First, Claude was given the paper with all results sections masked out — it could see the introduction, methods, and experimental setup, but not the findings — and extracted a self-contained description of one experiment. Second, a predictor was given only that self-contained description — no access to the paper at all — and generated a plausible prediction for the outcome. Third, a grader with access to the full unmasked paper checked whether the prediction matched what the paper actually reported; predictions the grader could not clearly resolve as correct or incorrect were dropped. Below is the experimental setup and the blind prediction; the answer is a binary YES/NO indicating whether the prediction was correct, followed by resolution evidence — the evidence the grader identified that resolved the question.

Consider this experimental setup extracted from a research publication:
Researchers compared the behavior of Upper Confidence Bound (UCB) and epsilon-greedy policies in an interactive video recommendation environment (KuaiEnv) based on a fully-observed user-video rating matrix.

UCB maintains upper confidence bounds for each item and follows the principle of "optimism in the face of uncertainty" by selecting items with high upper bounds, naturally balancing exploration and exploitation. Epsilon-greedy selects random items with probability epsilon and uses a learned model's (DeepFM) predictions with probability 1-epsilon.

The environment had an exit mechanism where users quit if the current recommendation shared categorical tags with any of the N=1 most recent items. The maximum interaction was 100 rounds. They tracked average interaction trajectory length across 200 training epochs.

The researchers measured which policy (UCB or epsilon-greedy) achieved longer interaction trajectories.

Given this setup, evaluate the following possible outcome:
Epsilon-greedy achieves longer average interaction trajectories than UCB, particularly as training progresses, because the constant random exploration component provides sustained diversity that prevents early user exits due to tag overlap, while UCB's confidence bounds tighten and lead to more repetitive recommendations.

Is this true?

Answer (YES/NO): YES